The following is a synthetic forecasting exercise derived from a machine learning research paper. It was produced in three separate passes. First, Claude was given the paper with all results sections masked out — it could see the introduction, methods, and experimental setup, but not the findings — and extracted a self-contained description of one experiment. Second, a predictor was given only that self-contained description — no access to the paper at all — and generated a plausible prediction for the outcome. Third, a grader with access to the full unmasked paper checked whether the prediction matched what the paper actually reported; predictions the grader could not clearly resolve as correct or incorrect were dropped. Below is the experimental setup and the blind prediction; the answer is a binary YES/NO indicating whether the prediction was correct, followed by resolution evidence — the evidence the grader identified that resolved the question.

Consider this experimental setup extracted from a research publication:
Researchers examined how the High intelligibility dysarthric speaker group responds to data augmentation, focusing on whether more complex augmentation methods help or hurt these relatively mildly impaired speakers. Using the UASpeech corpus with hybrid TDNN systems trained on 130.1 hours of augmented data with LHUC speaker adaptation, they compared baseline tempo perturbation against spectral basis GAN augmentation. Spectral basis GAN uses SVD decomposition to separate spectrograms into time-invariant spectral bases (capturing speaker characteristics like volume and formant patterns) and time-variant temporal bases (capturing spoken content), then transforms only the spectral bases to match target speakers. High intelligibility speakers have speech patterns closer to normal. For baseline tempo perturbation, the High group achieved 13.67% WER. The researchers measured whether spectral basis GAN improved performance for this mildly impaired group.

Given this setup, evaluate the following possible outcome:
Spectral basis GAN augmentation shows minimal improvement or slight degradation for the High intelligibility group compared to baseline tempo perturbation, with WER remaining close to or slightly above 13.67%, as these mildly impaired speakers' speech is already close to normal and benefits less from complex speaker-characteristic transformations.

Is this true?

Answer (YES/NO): NO